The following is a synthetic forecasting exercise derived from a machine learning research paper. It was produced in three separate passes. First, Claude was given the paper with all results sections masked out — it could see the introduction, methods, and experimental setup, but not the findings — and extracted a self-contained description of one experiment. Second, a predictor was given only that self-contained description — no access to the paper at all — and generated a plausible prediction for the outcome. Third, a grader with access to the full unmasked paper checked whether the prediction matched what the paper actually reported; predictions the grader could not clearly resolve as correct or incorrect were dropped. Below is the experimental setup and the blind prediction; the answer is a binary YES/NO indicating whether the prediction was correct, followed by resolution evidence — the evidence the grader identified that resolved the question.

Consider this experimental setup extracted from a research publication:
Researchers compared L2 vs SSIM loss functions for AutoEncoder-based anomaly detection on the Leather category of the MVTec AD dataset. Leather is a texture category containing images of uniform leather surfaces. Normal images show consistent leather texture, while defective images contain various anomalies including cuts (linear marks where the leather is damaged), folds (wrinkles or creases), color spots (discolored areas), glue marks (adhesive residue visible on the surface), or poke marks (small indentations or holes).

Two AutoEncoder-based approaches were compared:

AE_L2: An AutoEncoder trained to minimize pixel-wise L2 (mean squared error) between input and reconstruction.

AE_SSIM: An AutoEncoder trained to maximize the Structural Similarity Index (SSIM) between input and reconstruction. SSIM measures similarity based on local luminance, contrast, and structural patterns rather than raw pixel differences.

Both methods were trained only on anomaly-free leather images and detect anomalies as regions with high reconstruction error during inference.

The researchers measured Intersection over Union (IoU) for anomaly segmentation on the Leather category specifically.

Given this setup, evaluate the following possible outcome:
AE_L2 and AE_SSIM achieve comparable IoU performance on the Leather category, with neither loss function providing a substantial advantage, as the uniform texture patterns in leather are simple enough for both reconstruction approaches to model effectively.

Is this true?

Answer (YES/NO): NO